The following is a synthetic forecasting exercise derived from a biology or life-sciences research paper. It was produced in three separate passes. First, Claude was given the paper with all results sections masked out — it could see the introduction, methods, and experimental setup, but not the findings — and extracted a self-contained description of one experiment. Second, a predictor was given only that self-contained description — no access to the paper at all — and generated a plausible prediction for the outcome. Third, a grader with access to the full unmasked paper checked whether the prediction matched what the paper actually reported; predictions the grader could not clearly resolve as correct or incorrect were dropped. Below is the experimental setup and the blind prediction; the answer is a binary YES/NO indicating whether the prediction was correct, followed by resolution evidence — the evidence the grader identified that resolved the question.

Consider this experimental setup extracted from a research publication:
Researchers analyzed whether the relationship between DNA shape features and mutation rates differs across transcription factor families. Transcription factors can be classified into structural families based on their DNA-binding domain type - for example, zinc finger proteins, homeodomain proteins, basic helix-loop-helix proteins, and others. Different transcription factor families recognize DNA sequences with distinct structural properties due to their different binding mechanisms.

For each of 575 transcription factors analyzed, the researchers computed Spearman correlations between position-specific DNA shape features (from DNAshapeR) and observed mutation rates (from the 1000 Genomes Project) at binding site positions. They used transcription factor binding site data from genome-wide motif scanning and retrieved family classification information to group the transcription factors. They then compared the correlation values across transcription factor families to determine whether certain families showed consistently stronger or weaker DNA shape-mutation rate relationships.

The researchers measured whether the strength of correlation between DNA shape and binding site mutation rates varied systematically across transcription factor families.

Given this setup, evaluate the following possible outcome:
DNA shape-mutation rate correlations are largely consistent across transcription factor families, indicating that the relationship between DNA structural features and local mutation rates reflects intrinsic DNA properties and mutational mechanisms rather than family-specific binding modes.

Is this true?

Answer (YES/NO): NO